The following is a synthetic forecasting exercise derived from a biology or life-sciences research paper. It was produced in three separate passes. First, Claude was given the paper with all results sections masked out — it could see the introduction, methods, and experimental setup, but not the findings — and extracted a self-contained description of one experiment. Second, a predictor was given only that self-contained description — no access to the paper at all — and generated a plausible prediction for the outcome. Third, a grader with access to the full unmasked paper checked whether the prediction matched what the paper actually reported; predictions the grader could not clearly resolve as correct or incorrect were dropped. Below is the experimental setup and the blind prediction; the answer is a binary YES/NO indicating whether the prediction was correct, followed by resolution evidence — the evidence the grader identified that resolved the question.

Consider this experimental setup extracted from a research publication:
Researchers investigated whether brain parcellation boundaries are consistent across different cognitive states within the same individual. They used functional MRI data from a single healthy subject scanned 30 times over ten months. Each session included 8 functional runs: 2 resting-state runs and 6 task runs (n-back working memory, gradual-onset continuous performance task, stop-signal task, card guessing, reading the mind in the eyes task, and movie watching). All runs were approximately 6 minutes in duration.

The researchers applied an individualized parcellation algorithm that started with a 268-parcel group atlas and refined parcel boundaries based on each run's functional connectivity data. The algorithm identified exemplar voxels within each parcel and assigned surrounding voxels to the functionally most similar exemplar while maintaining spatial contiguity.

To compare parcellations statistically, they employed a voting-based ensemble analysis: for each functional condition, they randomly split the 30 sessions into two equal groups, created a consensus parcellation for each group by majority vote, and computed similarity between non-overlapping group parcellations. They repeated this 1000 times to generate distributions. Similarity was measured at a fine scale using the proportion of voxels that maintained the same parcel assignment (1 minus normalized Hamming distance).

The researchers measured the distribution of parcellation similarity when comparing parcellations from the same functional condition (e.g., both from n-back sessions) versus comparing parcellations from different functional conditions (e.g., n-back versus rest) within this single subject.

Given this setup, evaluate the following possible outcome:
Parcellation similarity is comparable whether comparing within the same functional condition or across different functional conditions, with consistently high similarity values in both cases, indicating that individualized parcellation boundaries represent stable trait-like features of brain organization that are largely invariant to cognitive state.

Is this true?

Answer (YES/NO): NO